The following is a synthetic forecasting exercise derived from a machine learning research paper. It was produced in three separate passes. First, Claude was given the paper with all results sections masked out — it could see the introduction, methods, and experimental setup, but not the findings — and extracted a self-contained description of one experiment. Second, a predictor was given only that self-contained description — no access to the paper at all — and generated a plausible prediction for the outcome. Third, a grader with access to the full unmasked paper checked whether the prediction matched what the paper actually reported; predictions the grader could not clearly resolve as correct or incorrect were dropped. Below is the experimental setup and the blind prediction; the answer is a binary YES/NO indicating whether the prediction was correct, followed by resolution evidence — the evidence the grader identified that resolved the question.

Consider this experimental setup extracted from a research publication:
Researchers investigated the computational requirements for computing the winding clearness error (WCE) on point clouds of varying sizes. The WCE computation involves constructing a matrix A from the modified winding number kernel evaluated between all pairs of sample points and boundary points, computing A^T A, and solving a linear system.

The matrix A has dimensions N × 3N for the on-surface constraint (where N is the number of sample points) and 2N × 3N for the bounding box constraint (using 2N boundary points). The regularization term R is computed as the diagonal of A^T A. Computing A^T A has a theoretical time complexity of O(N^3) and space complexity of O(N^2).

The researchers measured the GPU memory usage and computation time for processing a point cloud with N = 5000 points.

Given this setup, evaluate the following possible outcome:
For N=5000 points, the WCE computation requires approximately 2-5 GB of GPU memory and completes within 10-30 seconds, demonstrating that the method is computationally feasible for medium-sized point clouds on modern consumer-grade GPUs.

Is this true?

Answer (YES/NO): NO